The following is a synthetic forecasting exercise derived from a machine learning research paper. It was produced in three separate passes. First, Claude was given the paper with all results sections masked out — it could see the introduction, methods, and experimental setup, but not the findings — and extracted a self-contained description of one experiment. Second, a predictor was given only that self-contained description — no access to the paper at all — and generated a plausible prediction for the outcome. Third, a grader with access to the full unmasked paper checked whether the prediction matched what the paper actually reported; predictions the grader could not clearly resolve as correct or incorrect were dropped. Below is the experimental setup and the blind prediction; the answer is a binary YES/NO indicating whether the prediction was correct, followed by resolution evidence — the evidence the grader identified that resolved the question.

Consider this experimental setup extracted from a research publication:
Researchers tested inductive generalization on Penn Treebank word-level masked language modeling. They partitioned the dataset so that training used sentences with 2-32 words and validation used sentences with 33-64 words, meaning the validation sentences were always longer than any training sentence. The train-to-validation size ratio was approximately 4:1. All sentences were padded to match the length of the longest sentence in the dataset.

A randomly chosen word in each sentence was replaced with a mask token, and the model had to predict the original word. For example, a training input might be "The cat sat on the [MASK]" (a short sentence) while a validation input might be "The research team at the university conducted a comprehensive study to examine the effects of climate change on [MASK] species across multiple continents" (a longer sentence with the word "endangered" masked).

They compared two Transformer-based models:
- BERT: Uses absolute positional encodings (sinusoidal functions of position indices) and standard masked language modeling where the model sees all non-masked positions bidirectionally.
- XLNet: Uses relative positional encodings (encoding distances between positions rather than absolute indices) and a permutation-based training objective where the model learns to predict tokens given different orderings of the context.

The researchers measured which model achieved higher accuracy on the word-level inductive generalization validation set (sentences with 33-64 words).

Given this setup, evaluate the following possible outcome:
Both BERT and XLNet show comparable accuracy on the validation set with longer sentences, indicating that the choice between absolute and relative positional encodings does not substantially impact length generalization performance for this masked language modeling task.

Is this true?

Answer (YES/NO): NO